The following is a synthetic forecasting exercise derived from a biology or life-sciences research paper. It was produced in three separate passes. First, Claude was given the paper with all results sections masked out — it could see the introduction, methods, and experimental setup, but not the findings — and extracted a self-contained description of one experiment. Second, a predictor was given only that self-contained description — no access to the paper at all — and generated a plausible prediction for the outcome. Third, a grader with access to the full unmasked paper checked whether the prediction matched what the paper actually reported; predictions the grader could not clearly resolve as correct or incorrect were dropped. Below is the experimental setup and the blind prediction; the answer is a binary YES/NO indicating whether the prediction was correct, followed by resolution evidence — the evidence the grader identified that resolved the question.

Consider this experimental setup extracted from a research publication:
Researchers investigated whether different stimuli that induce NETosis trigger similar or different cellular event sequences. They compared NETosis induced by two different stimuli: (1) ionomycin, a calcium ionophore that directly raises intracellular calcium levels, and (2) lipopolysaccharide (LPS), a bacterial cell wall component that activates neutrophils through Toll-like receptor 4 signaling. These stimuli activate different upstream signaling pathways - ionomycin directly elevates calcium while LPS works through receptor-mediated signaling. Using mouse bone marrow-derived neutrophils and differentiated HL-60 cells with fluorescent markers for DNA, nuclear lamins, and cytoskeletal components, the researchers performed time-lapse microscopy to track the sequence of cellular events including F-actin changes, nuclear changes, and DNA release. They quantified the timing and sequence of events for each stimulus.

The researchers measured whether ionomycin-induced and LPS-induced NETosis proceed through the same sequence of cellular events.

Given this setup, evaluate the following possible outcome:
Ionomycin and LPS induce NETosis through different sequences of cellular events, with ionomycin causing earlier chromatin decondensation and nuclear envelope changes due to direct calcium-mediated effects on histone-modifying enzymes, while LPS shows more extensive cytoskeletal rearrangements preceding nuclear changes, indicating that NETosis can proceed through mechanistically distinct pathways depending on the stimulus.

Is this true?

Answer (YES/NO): NO